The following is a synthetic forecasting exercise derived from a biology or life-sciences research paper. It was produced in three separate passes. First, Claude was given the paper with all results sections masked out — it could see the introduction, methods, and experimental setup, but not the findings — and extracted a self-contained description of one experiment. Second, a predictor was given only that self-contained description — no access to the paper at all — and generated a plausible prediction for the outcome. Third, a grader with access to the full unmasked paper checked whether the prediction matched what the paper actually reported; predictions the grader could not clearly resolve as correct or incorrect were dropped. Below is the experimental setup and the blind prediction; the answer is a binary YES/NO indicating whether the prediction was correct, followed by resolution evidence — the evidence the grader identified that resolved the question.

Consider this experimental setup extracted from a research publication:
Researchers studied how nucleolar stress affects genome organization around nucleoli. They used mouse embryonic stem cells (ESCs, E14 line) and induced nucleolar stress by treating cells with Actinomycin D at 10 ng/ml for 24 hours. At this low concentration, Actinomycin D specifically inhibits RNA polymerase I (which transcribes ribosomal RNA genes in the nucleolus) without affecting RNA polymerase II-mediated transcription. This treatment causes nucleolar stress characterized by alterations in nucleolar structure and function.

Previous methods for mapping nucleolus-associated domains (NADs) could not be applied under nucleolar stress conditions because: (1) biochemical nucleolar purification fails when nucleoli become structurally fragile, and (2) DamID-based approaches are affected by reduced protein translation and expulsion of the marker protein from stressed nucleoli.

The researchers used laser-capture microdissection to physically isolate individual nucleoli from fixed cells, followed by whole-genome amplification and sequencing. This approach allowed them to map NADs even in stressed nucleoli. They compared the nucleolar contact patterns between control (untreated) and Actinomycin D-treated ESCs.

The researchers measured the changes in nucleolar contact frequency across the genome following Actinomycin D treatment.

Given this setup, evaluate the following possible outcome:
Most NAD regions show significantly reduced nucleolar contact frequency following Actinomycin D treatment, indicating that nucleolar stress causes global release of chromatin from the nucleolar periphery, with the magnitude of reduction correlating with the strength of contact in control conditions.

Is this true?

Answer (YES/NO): NO